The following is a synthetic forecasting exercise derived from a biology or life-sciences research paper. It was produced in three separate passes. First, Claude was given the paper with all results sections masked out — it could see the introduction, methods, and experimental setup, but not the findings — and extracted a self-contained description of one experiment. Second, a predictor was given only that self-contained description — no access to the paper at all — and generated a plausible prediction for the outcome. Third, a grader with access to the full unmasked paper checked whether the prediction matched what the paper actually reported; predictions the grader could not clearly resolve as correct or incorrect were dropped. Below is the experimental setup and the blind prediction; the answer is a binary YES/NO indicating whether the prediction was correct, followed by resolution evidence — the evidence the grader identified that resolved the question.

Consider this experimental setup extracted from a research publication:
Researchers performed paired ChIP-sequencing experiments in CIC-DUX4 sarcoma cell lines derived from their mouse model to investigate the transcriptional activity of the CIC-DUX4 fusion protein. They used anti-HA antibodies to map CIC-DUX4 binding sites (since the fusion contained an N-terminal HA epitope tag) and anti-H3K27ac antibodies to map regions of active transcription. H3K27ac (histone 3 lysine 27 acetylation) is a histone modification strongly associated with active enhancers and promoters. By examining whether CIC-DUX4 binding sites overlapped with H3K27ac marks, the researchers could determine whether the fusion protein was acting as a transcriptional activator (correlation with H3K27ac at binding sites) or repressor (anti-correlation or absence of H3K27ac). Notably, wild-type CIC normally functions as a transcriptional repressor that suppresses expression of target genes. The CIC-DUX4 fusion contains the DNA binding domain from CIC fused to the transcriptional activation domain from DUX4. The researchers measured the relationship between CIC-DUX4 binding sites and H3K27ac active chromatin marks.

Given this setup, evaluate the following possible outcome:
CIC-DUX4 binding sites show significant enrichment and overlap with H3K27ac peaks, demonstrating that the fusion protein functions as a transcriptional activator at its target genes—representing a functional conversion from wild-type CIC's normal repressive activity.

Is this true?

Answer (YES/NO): YES